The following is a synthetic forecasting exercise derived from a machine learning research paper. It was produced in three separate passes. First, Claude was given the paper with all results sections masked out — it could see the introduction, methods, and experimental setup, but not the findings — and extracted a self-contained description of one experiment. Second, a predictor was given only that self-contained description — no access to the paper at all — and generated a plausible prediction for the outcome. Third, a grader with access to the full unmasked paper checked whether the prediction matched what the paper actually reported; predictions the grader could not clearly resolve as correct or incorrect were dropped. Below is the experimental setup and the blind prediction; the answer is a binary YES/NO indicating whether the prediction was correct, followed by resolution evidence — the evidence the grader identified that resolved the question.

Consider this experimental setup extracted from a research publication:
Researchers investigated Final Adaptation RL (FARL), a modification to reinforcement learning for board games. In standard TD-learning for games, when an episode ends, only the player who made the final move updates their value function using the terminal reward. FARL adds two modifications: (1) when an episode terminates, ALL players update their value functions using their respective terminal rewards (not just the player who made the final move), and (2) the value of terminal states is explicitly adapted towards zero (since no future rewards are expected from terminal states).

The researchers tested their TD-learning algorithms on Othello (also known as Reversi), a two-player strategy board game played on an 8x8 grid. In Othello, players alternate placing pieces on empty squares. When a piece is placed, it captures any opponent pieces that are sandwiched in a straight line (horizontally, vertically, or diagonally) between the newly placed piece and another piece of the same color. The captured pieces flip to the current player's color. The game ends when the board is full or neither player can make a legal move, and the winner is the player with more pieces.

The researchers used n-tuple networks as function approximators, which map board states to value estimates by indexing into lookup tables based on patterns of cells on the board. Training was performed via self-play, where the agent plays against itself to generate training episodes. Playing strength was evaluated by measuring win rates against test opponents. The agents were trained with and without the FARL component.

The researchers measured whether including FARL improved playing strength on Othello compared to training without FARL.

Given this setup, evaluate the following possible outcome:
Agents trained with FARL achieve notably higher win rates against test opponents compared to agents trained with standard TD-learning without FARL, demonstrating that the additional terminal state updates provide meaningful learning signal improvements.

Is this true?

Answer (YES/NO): NO